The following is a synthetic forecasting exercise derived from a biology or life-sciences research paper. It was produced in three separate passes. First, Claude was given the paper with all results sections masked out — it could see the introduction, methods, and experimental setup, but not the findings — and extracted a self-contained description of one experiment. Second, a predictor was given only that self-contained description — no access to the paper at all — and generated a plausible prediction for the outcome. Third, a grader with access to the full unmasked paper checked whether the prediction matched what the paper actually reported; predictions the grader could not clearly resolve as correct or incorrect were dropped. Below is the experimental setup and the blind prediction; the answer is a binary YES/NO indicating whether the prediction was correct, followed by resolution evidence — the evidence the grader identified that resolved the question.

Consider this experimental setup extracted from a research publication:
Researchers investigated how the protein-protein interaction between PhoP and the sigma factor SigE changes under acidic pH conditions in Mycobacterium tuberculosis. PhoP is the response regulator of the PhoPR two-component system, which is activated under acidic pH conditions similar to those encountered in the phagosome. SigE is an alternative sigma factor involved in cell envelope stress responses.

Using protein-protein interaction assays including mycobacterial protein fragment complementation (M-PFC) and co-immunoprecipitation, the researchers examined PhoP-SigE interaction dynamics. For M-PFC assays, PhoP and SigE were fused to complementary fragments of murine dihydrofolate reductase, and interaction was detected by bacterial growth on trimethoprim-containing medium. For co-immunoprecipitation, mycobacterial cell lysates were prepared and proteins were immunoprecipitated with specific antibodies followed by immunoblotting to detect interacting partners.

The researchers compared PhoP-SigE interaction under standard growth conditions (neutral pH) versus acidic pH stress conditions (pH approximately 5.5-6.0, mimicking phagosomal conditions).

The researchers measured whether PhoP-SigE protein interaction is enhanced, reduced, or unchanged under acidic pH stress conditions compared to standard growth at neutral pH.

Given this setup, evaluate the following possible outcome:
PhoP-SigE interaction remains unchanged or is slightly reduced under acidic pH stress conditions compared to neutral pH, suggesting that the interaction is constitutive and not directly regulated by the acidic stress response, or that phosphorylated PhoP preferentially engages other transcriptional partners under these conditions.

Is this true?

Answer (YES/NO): NO